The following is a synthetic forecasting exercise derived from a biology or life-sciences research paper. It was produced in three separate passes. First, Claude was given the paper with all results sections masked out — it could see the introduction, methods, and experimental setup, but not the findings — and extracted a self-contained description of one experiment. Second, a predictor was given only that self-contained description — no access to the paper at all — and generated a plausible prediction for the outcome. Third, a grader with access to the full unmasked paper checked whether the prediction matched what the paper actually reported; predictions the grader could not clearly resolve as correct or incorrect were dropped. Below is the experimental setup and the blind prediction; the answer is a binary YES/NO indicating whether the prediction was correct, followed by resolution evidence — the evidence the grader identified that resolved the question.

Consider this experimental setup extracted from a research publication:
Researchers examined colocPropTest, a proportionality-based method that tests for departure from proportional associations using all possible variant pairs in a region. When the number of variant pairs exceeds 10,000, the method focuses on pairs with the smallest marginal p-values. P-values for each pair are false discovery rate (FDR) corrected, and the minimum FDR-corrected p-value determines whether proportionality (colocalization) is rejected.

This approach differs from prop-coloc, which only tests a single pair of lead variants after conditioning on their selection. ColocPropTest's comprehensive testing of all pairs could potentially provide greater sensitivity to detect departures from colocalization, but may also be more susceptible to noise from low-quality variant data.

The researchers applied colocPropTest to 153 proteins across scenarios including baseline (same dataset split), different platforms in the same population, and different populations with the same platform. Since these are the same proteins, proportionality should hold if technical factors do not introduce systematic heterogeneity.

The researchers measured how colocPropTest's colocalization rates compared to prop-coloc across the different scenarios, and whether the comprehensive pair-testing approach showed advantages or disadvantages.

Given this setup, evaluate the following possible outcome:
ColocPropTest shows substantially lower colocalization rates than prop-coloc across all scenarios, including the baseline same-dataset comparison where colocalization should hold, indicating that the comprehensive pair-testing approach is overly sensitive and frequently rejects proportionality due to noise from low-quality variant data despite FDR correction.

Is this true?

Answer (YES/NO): NO